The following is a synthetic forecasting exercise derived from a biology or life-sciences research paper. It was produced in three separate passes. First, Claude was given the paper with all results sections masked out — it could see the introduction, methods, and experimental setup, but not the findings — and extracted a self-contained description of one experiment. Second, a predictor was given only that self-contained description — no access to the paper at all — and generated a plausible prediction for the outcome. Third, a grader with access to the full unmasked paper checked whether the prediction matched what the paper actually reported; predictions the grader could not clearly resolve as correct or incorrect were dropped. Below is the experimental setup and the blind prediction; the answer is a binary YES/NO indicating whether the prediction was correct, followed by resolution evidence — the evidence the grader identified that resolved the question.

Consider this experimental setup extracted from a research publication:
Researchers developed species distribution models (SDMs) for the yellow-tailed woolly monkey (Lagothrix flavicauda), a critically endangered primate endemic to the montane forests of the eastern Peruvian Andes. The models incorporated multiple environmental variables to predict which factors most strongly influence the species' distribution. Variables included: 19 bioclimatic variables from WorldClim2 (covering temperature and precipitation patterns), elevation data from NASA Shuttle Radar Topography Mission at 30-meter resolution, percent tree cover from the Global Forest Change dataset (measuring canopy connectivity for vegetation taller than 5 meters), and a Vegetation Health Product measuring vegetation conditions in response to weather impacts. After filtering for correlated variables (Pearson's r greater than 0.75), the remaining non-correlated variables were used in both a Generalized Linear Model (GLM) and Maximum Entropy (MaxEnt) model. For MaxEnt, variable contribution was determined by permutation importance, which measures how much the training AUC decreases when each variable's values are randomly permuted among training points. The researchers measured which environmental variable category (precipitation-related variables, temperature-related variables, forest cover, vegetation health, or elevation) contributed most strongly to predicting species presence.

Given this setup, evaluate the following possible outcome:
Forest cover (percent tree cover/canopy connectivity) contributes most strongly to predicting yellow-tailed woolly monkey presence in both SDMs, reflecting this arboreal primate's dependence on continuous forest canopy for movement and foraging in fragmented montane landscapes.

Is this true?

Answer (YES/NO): NO